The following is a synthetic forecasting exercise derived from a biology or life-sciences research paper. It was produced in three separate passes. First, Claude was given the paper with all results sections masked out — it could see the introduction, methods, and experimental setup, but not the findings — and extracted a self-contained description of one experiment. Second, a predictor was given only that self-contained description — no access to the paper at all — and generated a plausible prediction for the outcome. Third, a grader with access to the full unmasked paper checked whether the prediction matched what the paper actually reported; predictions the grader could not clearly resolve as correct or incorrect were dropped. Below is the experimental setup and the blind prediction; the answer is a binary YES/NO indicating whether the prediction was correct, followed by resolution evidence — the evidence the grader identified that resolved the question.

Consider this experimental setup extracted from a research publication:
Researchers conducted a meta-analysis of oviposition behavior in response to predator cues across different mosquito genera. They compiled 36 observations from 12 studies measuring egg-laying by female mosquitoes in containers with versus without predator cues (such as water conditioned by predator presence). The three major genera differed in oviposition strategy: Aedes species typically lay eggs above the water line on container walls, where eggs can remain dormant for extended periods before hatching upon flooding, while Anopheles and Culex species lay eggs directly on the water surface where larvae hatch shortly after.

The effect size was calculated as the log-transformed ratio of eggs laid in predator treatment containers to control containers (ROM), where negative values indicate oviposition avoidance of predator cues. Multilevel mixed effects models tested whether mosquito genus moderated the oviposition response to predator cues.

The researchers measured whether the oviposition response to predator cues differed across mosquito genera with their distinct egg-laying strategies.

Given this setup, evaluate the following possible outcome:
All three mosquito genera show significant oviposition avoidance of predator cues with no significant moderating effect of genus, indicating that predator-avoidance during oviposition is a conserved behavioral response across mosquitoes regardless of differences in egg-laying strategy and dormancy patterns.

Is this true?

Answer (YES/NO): NO